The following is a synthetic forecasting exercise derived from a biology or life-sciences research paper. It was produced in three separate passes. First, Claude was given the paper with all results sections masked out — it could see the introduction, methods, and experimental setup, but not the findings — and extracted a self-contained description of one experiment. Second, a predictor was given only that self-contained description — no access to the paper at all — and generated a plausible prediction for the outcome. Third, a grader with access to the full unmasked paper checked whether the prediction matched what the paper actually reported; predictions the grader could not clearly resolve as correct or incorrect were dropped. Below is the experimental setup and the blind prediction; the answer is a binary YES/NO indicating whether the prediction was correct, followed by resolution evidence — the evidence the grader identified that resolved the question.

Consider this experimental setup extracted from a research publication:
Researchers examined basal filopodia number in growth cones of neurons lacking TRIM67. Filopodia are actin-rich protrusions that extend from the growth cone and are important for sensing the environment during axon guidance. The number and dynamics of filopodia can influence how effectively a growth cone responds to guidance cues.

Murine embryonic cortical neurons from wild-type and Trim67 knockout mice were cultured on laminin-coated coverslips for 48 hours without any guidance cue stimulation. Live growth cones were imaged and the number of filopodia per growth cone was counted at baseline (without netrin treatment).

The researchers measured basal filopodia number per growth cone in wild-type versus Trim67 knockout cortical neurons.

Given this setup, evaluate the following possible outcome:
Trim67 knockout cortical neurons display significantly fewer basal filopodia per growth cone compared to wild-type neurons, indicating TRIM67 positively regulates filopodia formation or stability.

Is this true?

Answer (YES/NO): NO